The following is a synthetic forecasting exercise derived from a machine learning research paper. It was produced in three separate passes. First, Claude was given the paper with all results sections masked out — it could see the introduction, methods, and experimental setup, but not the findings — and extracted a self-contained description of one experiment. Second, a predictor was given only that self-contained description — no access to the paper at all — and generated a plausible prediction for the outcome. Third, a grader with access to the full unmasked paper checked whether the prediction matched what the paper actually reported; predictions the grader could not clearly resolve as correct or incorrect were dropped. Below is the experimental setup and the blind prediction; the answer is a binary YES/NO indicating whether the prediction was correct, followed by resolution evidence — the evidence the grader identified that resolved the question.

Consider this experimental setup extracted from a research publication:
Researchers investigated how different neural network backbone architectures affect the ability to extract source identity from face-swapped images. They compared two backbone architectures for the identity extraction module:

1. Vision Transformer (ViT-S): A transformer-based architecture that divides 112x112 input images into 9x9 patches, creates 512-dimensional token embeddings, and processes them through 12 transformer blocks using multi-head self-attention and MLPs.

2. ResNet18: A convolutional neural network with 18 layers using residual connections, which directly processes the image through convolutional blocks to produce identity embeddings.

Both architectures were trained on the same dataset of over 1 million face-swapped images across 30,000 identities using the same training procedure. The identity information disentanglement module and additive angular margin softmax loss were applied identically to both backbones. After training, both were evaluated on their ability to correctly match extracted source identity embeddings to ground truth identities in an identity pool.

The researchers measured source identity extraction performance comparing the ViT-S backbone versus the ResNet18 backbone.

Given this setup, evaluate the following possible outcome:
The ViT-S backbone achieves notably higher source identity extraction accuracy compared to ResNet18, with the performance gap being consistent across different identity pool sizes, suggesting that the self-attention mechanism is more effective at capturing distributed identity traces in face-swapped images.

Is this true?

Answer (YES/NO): NO